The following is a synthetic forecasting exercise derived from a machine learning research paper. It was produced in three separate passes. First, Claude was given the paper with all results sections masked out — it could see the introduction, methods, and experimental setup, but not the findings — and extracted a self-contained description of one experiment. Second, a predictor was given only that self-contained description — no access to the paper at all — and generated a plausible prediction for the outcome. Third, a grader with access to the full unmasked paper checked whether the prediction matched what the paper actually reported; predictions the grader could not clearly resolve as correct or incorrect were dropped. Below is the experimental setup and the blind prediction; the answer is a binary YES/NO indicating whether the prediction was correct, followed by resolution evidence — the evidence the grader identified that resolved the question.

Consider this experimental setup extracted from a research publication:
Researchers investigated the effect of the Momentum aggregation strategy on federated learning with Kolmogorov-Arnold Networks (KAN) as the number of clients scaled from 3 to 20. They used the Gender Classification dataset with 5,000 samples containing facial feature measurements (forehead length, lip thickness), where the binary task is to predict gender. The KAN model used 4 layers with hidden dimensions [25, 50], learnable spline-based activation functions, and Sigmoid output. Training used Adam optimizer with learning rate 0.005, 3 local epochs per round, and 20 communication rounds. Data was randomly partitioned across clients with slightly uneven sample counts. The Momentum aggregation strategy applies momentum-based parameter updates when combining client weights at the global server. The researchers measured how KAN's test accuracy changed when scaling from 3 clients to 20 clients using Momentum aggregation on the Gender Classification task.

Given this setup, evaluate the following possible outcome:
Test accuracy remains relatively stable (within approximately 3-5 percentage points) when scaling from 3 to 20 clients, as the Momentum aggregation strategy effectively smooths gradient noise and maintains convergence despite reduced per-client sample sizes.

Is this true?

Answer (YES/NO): YES